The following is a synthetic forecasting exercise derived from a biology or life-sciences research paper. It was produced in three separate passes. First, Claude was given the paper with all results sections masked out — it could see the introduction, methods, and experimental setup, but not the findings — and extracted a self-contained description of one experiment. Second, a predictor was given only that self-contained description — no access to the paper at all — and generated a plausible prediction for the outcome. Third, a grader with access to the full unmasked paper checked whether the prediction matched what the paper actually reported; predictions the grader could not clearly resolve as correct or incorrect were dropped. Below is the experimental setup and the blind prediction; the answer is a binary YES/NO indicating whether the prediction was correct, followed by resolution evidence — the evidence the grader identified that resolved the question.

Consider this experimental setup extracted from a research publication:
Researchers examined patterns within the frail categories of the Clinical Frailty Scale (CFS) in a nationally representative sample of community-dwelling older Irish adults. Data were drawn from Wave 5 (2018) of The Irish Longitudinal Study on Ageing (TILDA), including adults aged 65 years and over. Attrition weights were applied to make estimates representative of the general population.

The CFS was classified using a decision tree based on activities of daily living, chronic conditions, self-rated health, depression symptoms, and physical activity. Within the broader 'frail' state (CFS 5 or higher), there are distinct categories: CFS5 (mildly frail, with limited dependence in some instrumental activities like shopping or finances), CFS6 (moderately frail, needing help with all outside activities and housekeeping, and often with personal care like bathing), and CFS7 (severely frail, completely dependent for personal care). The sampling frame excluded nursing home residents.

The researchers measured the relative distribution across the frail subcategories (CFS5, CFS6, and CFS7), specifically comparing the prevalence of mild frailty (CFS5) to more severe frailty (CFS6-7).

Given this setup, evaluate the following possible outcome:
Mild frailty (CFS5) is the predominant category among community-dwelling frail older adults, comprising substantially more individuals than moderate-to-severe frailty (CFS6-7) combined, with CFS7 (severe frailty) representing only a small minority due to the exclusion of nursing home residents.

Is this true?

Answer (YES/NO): NO